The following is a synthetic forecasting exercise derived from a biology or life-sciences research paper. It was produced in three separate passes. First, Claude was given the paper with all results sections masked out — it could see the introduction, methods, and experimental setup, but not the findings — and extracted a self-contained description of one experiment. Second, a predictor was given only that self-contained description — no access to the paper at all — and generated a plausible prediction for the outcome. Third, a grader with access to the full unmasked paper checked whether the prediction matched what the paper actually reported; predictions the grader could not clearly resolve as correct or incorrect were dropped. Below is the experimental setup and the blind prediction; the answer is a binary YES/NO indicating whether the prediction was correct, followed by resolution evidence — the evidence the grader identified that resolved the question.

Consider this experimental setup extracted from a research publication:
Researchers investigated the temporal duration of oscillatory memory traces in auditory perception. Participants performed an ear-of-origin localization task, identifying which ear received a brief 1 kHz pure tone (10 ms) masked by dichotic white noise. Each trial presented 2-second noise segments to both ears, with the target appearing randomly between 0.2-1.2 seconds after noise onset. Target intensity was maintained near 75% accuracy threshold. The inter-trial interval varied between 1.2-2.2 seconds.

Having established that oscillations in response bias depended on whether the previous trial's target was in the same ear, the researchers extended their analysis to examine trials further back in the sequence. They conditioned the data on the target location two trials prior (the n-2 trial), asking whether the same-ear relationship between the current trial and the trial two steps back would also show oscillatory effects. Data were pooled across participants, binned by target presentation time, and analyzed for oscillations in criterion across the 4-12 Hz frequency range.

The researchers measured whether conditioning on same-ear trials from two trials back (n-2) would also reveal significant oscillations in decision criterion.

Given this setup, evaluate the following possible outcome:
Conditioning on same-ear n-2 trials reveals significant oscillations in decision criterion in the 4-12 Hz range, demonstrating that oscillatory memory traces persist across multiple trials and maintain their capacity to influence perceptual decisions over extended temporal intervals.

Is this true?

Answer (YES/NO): YES